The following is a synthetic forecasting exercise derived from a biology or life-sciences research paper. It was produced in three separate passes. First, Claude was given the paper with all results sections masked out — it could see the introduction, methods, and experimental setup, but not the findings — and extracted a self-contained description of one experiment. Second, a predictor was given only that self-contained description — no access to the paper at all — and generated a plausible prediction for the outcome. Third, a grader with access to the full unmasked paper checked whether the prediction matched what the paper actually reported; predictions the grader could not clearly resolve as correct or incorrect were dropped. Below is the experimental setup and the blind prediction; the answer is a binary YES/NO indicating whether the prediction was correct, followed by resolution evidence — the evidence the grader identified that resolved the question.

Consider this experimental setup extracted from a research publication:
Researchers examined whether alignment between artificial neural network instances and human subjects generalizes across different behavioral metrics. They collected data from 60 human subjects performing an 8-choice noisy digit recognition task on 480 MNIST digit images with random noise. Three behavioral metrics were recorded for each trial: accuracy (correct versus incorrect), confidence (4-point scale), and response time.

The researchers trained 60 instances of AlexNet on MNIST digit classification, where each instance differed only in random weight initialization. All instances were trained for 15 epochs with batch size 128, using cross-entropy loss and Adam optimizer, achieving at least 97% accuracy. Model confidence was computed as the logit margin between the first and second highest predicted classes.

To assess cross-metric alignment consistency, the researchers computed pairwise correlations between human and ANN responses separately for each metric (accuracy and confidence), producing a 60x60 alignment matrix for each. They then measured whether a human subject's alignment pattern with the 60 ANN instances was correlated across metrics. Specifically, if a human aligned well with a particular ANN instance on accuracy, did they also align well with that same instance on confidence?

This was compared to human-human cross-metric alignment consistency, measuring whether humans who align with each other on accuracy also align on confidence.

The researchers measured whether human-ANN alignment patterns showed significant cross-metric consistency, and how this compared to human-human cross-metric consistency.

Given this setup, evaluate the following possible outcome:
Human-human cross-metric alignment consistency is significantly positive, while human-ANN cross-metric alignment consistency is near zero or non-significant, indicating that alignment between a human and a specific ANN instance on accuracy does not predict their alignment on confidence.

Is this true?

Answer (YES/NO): NO